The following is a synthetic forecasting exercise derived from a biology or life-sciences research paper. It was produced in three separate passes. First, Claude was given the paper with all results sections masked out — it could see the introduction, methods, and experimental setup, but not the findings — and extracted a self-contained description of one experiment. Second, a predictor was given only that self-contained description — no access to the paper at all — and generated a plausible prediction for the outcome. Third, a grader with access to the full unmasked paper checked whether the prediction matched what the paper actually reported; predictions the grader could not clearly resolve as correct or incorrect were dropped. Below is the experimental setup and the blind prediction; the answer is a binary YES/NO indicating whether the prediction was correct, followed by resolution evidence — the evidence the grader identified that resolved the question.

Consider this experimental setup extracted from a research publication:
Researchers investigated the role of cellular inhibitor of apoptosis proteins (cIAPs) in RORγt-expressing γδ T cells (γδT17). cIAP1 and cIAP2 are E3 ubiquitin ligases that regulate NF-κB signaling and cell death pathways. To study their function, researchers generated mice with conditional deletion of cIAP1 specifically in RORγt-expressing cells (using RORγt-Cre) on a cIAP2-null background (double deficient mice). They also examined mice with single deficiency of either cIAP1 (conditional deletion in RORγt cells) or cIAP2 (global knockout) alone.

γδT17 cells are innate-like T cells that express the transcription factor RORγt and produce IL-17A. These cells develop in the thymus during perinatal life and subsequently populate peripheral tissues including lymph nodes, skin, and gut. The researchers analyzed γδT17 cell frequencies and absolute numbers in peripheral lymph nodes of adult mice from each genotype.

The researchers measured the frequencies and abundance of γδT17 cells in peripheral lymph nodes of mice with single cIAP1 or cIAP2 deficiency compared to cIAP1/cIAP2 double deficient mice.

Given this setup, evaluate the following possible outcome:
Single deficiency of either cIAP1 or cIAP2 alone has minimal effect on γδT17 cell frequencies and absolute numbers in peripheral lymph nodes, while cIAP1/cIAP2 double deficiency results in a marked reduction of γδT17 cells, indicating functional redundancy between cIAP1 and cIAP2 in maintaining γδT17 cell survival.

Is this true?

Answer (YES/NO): YES